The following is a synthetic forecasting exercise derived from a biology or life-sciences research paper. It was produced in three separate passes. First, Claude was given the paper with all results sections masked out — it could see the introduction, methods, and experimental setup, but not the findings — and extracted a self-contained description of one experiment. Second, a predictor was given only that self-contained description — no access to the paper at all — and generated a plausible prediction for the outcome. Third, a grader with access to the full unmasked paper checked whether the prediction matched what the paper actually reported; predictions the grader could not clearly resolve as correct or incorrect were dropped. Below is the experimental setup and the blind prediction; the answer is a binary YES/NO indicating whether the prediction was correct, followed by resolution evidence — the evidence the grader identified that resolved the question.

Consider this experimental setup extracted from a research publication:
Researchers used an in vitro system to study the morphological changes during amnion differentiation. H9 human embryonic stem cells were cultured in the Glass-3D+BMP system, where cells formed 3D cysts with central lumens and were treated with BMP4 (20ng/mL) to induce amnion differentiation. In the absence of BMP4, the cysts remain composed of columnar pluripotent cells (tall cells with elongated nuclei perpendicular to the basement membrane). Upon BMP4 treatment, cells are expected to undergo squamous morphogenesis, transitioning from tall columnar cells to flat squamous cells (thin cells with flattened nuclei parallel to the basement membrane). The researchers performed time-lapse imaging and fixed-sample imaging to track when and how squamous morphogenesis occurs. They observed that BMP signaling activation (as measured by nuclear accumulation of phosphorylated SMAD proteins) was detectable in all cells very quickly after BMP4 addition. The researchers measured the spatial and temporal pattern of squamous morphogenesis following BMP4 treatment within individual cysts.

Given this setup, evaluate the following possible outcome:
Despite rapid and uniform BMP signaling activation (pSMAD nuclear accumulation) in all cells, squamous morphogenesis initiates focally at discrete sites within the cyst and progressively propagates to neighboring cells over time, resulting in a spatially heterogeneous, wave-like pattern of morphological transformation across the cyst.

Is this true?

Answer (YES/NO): YES